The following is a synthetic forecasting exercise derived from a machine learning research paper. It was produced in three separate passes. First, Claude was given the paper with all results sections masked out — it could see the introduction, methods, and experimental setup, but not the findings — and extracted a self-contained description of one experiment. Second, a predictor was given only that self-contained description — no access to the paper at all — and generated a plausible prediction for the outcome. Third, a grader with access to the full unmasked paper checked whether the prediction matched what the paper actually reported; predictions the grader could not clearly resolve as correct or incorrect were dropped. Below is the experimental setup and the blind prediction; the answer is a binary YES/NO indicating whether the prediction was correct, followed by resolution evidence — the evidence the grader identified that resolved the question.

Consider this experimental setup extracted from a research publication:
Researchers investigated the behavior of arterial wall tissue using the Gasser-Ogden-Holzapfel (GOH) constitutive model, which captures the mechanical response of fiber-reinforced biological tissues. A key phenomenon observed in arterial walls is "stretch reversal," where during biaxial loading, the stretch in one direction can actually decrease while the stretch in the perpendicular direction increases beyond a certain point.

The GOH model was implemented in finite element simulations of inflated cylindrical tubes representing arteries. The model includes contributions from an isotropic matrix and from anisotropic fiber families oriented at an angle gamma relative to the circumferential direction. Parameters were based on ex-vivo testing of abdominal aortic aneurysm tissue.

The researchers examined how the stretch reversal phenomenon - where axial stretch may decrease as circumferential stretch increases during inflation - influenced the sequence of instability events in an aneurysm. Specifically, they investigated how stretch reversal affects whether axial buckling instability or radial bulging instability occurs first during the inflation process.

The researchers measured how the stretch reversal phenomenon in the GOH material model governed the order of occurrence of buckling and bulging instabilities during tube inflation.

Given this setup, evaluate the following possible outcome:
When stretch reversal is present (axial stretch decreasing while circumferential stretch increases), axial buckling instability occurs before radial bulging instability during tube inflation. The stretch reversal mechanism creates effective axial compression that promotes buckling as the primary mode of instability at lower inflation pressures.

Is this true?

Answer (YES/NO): NO